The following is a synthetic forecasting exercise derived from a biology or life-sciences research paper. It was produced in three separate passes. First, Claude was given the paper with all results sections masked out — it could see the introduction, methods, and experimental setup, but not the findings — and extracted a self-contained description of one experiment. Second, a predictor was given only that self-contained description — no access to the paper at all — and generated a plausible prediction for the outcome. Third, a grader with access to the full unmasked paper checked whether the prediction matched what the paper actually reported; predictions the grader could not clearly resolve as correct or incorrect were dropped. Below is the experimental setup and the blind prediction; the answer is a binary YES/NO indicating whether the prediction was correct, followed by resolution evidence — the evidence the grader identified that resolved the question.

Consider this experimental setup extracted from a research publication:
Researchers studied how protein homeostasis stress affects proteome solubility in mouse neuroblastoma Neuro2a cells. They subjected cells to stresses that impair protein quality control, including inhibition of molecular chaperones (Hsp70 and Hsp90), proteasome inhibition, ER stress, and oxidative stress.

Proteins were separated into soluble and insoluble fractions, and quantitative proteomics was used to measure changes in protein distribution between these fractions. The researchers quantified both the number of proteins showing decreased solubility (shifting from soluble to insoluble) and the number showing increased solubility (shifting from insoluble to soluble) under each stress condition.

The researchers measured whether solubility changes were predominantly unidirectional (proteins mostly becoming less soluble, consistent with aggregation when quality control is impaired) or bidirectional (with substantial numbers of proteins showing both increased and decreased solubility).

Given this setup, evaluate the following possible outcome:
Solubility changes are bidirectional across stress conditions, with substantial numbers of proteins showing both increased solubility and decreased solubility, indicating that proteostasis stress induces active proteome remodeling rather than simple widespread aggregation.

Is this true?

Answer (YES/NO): YES